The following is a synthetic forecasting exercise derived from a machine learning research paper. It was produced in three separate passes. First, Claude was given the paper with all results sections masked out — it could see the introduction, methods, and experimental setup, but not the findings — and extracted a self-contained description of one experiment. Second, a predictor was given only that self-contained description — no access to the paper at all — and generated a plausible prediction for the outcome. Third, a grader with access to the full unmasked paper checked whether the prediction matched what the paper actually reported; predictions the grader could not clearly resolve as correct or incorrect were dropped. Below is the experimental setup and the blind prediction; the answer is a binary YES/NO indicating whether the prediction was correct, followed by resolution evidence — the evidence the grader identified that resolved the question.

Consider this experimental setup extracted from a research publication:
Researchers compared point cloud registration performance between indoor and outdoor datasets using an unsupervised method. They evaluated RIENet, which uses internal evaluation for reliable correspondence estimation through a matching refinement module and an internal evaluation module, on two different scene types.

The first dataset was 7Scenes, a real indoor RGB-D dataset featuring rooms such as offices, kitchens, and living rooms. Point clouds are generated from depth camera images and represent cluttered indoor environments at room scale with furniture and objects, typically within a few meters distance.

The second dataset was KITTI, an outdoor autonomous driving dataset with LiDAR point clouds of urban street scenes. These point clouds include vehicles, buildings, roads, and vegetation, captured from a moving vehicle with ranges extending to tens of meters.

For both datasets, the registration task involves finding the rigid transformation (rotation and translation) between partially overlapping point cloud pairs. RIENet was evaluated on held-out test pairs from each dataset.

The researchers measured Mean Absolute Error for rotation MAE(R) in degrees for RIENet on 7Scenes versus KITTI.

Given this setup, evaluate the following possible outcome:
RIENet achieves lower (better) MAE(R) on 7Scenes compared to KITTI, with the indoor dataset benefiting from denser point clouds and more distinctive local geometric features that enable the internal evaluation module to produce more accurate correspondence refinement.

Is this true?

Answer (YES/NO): YES